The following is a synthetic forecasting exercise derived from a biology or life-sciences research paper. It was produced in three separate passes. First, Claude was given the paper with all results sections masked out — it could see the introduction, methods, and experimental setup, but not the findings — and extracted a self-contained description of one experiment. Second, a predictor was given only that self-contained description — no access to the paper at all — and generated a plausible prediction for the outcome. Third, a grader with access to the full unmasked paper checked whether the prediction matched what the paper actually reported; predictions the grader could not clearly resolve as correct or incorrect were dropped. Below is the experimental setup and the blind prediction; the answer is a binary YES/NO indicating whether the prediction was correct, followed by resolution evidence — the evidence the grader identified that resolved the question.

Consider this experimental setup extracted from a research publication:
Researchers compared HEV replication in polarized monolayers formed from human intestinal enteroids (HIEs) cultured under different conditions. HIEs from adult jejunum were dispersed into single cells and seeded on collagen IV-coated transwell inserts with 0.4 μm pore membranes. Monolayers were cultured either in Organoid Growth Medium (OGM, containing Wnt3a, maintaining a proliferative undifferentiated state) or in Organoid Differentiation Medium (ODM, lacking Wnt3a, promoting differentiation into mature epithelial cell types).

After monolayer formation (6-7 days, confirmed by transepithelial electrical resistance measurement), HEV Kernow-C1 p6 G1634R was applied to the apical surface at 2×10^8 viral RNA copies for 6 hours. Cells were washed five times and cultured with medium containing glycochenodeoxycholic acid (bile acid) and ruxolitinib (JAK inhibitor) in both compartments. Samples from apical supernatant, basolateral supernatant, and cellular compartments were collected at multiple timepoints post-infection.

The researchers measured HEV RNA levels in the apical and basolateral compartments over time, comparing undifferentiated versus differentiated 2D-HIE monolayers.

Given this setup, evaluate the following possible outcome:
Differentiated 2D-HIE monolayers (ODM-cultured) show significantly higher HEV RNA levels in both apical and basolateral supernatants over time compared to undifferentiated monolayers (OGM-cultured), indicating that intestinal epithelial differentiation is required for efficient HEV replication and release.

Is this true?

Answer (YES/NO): NO